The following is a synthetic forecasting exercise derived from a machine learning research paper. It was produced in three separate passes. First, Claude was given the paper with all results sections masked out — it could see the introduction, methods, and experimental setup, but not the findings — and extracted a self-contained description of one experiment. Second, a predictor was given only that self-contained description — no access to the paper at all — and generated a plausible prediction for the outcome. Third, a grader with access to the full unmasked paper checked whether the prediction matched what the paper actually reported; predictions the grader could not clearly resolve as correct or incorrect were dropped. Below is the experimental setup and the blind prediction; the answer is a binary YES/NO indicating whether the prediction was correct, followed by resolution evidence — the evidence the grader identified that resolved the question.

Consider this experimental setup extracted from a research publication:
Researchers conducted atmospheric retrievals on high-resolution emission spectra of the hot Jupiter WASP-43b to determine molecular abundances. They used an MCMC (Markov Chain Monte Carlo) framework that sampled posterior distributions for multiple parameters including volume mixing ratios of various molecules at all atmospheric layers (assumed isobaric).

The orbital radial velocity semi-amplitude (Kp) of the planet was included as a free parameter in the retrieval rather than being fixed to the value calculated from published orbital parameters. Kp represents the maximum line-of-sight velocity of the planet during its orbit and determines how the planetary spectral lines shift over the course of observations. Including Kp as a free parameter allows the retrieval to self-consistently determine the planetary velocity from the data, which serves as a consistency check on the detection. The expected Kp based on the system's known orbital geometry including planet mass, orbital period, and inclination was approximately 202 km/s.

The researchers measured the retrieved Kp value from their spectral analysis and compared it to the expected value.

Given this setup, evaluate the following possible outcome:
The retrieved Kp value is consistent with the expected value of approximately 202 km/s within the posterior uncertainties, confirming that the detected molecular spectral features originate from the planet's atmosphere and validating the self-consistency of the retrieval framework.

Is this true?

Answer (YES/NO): NO